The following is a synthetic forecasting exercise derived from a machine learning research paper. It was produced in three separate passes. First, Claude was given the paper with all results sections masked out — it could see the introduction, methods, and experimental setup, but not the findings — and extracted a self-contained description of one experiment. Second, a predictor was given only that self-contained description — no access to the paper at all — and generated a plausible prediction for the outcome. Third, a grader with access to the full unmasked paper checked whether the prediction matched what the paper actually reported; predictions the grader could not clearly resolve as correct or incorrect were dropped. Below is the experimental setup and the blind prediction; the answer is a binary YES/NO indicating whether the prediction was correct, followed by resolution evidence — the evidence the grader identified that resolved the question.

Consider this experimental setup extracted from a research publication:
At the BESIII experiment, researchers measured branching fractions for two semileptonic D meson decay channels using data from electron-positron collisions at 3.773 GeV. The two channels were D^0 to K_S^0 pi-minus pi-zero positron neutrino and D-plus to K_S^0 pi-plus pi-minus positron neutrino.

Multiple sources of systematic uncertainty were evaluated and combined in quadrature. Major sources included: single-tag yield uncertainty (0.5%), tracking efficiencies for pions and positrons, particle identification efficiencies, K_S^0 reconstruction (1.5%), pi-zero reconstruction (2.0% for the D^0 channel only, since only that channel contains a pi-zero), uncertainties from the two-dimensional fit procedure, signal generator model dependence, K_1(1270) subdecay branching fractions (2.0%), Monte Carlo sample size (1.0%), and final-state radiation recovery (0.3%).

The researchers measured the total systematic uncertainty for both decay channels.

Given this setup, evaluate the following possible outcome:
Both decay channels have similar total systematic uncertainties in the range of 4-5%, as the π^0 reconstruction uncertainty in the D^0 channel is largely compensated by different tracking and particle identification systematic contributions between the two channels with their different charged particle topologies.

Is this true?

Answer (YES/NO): NO